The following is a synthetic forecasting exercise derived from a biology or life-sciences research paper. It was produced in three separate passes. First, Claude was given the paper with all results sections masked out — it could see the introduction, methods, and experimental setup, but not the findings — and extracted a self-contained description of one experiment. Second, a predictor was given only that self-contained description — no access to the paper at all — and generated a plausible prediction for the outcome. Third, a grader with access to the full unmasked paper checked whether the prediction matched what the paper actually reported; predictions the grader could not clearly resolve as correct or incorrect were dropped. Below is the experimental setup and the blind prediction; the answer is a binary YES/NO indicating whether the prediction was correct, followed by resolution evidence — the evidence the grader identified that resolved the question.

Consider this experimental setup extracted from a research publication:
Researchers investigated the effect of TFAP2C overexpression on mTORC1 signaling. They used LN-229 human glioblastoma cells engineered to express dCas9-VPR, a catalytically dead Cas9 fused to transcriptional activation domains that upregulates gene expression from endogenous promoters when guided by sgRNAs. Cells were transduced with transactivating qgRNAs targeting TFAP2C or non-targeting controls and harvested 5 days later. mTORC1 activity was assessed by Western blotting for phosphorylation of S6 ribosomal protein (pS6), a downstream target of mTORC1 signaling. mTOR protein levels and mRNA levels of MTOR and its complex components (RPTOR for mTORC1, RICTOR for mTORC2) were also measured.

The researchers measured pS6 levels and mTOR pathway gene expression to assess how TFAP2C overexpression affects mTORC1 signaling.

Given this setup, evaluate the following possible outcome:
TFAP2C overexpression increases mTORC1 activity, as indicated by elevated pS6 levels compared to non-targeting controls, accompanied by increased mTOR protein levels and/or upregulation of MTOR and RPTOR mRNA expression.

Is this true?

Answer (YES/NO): NO